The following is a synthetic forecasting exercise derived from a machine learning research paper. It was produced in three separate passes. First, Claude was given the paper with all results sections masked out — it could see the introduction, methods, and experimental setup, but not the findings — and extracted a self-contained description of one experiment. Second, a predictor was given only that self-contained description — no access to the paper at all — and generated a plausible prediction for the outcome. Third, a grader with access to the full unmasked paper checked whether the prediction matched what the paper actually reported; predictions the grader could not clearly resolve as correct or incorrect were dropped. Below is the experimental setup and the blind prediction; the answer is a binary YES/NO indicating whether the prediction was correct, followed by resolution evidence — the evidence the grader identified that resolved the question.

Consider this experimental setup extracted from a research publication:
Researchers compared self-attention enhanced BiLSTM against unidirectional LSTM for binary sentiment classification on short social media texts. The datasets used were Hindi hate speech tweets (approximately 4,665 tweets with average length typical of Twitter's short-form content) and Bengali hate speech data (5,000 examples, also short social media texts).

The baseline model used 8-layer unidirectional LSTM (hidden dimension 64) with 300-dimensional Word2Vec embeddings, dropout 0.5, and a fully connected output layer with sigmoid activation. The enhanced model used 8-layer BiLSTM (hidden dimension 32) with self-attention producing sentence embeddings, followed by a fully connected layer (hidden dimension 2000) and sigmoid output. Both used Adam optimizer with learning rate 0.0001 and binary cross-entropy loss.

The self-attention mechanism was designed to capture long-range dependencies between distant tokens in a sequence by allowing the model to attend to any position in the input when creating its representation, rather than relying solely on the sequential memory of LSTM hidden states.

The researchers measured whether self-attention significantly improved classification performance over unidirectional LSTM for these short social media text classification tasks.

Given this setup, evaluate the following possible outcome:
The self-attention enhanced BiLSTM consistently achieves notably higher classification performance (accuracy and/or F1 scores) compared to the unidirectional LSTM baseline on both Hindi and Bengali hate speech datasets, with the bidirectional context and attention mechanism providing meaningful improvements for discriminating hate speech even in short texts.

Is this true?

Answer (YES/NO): NO